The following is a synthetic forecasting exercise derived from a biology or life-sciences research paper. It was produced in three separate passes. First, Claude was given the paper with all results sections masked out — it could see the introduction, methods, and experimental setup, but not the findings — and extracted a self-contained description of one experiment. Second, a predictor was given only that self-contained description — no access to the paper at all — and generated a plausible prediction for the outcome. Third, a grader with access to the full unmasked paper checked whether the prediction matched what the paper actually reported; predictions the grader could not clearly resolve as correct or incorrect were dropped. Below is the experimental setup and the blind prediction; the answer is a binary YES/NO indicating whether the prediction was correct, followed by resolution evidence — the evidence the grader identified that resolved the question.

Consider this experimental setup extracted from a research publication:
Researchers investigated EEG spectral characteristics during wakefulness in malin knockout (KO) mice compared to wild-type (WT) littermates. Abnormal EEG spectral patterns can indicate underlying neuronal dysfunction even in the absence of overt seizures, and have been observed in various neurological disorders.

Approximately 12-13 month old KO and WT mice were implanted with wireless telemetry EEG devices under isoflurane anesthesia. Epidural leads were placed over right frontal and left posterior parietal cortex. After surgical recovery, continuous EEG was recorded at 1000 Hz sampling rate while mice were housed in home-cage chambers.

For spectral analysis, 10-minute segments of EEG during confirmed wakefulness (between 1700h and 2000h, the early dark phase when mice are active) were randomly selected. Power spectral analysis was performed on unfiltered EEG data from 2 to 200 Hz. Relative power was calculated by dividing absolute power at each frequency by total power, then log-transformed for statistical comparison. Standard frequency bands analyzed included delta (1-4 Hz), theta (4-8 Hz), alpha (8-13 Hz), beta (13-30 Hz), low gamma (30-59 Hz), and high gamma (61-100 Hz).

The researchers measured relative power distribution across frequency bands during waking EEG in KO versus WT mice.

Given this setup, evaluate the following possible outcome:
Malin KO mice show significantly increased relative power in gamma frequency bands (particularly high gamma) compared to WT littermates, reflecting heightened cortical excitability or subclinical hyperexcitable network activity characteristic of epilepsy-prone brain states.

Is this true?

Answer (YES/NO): NO